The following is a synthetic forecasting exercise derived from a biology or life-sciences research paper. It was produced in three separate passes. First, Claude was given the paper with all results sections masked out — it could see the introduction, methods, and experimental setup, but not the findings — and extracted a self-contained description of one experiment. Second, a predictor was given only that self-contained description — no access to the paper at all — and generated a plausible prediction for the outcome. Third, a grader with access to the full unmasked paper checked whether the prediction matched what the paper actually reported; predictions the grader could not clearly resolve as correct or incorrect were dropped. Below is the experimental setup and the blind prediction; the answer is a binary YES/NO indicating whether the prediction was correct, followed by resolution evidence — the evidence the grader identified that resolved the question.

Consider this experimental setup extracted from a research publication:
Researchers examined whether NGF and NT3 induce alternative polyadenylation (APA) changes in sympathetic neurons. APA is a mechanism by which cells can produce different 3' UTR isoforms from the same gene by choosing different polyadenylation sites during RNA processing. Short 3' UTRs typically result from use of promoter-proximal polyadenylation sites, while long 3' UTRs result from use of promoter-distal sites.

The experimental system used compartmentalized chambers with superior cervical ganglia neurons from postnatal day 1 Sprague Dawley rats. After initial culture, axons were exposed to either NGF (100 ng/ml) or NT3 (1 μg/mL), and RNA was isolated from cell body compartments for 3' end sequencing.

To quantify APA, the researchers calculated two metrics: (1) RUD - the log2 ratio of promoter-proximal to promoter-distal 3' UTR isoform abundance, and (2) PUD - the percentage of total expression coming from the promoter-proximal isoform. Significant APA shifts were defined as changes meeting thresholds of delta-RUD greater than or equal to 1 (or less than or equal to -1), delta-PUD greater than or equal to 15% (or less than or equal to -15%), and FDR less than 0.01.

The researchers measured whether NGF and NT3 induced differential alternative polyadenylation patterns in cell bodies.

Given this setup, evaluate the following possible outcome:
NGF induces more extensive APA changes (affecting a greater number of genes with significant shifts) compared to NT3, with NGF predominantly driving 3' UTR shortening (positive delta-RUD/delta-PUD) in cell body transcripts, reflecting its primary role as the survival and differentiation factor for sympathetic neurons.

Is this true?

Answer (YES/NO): NO